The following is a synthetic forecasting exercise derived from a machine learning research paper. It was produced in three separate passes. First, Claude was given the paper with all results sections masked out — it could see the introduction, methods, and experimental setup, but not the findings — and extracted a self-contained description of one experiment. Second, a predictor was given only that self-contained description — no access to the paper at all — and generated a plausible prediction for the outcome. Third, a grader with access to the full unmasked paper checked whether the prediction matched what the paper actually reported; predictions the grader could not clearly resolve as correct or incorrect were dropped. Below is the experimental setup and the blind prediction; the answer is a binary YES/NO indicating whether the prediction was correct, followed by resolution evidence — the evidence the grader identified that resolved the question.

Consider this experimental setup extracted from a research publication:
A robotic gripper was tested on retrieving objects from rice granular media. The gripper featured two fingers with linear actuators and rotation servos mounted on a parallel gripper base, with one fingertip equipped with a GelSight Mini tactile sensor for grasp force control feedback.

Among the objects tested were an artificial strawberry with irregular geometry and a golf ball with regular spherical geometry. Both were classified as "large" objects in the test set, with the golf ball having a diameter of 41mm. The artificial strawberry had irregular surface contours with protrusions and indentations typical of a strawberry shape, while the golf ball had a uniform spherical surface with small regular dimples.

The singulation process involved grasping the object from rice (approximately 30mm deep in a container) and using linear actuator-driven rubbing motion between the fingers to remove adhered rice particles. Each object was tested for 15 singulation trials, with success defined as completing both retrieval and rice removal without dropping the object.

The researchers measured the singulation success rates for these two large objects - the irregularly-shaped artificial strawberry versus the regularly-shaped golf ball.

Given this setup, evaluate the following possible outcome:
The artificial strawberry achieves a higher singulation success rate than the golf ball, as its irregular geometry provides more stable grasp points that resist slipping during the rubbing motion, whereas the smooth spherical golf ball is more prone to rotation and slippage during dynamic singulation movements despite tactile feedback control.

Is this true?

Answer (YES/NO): NO